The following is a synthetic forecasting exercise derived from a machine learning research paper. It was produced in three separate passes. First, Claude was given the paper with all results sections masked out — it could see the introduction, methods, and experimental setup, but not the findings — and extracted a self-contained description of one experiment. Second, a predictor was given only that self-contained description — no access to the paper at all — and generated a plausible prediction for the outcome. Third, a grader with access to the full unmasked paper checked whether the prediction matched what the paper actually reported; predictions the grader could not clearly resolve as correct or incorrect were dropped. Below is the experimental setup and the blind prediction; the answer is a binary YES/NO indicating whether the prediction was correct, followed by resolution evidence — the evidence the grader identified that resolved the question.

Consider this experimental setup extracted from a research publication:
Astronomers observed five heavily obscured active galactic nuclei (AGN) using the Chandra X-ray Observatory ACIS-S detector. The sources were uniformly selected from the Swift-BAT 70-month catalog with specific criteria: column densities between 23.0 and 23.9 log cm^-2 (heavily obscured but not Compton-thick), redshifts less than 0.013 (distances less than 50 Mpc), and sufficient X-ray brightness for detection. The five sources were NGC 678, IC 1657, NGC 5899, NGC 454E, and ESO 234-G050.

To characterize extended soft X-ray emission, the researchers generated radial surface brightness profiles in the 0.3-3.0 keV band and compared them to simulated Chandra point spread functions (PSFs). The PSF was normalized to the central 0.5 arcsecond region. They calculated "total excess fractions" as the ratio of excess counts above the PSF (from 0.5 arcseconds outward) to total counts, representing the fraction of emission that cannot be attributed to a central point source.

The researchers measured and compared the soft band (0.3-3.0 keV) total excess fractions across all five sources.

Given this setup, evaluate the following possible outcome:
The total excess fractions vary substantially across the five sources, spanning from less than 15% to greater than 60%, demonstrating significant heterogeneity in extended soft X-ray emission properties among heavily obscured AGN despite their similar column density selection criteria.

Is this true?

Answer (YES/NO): YES